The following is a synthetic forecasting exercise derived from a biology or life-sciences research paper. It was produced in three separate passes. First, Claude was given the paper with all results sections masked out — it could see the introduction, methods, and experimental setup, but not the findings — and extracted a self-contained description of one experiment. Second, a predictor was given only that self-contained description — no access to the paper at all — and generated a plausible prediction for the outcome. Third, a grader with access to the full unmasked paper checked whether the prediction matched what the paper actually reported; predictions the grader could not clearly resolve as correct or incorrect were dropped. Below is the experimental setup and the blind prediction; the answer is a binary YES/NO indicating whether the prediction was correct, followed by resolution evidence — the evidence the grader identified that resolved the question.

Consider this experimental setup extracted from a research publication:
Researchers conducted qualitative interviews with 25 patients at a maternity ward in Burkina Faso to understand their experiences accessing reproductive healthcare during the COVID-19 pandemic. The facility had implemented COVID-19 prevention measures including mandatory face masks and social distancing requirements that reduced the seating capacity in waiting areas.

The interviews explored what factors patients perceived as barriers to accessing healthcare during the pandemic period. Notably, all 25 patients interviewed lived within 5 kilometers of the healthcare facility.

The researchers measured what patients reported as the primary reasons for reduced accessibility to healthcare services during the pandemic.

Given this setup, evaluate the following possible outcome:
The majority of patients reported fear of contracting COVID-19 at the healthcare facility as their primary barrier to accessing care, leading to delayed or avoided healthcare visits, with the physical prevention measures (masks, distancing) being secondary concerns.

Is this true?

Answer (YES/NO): NO